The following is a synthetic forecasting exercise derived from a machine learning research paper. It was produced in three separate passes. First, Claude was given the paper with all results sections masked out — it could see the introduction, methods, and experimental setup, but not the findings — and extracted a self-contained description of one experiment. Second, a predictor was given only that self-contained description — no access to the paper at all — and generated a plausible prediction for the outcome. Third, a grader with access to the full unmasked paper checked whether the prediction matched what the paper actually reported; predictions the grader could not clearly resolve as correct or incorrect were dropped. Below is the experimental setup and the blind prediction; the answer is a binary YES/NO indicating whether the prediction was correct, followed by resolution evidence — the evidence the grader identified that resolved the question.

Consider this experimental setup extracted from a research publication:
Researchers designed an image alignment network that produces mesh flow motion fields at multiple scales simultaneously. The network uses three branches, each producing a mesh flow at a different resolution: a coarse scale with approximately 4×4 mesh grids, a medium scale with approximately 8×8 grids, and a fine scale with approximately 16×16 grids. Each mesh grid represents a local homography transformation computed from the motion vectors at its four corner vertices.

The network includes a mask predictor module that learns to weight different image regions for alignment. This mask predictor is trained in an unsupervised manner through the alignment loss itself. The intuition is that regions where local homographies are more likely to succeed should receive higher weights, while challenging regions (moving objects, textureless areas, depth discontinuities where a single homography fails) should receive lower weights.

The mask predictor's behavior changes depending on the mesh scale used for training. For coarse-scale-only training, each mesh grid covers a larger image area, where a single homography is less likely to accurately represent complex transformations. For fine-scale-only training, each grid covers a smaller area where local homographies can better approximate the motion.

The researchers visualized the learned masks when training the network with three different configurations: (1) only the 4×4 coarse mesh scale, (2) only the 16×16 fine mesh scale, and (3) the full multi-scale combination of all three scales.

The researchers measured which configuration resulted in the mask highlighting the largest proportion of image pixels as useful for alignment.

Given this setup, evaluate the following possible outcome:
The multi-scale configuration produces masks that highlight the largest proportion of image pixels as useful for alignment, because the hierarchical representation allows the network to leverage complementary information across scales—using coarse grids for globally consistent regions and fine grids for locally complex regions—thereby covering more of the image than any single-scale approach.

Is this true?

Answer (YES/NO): NO